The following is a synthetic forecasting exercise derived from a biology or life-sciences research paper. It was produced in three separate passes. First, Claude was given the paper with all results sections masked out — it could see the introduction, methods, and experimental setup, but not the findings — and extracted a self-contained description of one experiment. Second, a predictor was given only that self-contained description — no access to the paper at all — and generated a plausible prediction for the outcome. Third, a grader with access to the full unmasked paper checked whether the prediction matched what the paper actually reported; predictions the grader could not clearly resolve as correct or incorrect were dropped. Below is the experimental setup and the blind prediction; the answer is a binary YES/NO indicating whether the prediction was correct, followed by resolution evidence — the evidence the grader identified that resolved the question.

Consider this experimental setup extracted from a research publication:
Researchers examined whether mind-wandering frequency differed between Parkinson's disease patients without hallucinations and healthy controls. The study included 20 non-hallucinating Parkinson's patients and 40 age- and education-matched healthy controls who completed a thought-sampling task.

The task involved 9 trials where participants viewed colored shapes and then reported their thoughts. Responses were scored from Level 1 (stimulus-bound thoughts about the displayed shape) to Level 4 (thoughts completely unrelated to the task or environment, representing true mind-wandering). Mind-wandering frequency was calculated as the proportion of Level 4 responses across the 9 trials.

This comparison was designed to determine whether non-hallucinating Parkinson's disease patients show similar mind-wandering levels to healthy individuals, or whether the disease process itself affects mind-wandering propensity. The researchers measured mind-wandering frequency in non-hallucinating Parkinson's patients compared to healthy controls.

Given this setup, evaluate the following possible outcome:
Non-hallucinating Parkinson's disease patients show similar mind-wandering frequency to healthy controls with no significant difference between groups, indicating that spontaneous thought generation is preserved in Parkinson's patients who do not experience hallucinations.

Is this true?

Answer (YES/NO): NO